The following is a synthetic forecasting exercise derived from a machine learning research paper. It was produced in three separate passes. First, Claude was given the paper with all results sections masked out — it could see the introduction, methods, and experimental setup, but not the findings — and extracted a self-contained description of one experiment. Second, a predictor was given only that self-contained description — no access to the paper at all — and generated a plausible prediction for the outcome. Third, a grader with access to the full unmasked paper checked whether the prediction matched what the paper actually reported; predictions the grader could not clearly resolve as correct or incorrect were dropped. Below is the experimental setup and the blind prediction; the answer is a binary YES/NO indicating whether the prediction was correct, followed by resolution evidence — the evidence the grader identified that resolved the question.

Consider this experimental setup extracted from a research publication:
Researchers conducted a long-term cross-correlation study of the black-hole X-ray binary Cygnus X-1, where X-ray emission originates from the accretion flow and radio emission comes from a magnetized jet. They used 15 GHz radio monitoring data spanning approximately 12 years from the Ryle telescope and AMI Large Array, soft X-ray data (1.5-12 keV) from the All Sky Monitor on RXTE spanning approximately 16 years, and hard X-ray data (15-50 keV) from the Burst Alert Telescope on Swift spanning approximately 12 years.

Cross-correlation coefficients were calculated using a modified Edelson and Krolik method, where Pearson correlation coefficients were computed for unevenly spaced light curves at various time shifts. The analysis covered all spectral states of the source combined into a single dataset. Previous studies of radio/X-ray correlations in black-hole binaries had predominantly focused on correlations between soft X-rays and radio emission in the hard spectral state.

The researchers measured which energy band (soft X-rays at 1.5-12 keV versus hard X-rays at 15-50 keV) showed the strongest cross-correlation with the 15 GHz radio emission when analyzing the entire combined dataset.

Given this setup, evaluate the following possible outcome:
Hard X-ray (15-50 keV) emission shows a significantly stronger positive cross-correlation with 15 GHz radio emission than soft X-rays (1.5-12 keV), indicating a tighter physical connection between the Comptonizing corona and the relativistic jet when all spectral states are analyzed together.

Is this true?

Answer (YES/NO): YES